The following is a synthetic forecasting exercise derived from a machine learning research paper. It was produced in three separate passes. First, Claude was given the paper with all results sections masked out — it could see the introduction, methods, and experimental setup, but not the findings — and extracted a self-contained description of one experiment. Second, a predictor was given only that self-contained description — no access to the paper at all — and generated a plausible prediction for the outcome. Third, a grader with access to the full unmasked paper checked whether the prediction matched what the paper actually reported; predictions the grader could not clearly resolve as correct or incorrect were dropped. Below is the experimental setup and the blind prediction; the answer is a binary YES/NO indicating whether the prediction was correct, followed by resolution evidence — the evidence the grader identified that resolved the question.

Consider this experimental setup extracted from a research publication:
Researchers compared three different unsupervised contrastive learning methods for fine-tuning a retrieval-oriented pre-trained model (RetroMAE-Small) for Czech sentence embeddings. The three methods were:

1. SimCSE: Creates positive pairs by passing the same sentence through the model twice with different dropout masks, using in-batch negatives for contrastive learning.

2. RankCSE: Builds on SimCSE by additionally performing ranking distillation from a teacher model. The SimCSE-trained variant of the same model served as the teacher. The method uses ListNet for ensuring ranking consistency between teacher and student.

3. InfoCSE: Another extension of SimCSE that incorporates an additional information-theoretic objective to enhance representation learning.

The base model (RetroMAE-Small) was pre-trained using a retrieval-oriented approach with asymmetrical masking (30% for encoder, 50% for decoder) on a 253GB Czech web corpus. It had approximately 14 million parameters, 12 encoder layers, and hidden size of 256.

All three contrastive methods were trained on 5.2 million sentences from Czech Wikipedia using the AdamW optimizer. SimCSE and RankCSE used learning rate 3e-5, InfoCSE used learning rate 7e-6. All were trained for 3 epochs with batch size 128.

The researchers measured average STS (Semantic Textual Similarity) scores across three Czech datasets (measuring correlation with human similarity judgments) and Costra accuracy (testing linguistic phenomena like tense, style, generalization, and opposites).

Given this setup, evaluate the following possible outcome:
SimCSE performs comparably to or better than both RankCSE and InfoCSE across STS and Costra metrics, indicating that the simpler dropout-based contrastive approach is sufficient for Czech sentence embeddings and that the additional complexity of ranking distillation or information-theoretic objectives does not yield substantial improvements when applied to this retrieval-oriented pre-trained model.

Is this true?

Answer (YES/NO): YES